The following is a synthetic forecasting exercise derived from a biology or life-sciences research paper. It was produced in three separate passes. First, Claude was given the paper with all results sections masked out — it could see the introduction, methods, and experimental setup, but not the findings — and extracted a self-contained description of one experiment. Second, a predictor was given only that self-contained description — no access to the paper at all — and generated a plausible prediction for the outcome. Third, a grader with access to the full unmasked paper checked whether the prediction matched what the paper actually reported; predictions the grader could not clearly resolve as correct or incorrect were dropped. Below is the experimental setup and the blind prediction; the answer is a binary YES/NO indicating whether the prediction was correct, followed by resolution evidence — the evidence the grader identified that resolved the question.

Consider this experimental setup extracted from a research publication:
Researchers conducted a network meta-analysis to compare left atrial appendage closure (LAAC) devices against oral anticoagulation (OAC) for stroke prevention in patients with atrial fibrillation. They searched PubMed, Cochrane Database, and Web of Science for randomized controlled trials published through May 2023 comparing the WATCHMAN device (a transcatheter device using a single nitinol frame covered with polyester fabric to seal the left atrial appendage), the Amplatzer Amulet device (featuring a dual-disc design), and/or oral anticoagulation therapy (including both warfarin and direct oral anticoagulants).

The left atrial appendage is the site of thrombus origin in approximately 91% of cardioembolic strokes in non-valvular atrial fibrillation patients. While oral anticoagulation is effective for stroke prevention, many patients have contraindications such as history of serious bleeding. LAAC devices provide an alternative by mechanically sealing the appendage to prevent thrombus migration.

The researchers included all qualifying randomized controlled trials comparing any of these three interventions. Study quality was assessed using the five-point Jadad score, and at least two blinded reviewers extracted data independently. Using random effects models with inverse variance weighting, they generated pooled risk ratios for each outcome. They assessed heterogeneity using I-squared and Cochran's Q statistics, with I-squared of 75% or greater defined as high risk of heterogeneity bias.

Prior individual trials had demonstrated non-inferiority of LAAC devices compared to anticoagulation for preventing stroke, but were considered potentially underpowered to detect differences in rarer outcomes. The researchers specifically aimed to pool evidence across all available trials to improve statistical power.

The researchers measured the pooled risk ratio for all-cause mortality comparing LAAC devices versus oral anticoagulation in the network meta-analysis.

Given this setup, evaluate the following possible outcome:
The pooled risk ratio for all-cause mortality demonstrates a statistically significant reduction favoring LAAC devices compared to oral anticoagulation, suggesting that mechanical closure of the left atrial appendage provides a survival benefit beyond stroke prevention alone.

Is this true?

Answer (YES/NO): NO